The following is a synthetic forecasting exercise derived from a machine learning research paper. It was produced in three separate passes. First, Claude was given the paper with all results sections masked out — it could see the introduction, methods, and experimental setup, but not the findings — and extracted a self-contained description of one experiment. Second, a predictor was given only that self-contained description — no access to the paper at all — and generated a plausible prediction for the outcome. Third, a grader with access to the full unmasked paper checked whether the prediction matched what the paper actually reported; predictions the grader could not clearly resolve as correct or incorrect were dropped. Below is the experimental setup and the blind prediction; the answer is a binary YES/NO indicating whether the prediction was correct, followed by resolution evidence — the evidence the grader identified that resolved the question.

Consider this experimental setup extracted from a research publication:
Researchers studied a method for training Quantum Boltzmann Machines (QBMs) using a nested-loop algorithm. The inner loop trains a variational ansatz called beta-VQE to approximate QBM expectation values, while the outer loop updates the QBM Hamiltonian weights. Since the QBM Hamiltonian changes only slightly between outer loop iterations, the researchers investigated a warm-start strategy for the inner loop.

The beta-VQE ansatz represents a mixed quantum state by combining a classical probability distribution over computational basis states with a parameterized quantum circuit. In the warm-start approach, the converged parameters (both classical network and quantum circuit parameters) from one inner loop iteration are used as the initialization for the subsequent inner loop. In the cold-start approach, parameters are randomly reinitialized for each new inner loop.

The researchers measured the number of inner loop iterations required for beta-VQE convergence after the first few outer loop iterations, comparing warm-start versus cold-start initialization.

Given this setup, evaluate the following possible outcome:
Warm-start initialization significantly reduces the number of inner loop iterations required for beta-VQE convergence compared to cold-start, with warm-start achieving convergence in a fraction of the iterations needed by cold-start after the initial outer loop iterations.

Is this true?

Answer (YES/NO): YES